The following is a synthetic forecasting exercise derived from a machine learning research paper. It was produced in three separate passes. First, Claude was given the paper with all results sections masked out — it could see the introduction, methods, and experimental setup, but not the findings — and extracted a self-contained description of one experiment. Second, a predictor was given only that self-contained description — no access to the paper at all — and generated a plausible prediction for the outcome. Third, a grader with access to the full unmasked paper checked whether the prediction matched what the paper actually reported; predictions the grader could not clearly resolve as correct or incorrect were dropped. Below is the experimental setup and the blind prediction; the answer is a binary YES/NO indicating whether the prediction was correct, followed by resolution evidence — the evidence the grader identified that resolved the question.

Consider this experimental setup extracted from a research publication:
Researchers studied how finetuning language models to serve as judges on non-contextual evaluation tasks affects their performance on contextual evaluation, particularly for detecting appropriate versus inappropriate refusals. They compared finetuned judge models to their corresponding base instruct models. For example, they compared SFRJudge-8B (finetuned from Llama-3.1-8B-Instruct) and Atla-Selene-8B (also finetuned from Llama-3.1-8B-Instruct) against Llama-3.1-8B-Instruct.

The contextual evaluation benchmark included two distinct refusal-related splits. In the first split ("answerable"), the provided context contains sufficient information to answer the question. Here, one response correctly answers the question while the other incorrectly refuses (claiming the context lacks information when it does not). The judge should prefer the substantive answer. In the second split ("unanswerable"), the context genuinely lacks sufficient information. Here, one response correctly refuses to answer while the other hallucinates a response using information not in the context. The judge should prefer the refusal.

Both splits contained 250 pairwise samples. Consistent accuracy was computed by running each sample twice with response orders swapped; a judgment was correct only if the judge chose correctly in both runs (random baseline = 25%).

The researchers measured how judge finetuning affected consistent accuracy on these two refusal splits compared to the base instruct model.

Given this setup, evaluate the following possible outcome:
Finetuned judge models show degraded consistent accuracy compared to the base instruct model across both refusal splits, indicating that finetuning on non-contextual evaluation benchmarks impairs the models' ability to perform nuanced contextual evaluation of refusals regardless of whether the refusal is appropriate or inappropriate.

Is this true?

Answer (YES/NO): NO